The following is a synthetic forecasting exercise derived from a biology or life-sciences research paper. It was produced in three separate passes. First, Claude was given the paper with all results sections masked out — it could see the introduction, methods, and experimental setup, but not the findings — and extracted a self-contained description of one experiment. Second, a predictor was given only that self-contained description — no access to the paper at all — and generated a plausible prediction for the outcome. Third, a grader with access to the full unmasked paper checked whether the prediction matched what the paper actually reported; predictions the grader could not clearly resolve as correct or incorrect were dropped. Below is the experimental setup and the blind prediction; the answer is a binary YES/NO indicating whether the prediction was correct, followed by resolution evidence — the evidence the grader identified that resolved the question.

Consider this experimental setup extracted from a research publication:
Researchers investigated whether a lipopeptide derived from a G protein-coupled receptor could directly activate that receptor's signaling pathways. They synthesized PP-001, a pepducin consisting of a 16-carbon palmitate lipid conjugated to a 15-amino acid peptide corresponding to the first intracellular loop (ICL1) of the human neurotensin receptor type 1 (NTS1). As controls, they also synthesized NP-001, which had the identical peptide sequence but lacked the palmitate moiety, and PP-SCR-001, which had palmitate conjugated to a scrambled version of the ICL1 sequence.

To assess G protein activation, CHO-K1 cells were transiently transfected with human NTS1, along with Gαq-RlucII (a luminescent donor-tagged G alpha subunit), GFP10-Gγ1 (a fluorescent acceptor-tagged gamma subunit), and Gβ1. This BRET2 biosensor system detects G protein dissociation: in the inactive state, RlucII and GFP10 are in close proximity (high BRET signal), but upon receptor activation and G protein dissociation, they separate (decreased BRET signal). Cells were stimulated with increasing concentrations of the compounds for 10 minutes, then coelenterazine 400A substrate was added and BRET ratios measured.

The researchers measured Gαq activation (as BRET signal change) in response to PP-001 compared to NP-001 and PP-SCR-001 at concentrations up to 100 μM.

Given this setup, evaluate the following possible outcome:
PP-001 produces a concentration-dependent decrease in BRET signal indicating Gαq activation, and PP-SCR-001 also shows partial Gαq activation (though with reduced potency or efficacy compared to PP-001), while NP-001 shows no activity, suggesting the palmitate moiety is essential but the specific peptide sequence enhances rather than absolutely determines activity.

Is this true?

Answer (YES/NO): NO